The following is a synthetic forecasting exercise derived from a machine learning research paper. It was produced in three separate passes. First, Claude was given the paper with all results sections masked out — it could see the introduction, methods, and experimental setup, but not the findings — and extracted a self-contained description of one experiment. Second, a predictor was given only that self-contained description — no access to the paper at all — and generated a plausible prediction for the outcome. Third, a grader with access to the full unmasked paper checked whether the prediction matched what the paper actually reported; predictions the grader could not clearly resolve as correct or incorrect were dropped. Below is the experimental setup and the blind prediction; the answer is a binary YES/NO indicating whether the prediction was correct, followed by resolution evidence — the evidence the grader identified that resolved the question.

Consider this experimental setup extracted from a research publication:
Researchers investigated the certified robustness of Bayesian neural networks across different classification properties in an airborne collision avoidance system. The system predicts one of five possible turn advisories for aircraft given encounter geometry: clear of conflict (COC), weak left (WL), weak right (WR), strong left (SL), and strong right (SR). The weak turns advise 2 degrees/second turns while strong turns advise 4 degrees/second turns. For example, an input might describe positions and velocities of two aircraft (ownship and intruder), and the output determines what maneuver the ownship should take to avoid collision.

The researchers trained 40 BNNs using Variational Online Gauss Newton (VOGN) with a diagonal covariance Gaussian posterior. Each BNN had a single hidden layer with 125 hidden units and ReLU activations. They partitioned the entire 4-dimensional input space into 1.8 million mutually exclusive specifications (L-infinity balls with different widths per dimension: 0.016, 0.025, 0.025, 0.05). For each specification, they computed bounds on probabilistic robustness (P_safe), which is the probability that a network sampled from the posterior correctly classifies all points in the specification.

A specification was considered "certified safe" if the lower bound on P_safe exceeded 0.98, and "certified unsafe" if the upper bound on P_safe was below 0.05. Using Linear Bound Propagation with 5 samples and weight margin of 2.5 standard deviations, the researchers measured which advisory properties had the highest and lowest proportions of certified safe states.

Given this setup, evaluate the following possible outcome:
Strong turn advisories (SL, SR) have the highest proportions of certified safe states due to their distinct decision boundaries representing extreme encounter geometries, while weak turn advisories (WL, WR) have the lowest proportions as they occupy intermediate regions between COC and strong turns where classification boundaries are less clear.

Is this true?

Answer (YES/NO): NO